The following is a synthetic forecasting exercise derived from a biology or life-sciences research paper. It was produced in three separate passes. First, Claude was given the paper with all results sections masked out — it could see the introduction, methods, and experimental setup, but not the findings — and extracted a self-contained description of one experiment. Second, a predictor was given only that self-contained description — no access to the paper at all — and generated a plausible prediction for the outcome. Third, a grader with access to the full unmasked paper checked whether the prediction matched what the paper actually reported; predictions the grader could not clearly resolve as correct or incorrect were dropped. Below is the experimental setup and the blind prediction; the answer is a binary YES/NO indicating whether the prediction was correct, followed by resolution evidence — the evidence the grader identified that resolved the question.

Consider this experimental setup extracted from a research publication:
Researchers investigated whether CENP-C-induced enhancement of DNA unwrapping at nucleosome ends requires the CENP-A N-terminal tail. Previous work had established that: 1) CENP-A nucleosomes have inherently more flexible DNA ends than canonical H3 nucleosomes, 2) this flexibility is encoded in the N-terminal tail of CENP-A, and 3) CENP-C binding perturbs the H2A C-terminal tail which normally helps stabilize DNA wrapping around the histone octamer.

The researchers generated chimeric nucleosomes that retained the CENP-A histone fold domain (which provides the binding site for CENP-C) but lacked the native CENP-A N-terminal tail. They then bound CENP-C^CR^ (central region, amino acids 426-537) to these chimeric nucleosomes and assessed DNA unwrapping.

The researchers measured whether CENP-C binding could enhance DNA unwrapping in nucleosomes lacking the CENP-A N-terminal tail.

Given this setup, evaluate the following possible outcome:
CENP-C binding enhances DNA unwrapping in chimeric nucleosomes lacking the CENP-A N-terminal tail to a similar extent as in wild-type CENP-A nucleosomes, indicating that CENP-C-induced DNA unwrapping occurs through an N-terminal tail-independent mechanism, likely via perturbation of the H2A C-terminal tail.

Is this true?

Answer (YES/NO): NO